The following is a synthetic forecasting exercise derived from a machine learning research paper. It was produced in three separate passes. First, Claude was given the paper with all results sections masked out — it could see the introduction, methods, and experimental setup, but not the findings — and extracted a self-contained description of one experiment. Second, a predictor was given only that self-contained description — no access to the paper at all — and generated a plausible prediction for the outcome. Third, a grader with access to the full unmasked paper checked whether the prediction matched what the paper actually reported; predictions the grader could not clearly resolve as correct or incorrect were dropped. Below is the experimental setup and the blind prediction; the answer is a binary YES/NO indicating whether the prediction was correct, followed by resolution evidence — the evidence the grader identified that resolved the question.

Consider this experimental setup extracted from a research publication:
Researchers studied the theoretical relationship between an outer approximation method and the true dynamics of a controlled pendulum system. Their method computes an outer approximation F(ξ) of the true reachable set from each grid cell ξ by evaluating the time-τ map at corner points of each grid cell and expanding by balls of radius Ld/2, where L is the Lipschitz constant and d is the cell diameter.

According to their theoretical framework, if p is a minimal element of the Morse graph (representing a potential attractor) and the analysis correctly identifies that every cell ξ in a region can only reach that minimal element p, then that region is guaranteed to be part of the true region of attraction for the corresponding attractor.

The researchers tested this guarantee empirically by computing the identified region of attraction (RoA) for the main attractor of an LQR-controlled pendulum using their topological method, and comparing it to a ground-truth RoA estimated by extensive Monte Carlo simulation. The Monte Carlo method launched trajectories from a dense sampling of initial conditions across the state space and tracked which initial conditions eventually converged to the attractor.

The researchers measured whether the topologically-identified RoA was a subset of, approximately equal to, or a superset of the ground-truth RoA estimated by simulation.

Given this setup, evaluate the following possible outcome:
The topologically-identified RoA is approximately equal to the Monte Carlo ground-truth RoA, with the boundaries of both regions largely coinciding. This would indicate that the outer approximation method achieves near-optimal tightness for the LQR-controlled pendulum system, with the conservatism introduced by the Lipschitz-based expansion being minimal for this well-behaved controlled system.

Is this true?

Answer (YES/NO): YES